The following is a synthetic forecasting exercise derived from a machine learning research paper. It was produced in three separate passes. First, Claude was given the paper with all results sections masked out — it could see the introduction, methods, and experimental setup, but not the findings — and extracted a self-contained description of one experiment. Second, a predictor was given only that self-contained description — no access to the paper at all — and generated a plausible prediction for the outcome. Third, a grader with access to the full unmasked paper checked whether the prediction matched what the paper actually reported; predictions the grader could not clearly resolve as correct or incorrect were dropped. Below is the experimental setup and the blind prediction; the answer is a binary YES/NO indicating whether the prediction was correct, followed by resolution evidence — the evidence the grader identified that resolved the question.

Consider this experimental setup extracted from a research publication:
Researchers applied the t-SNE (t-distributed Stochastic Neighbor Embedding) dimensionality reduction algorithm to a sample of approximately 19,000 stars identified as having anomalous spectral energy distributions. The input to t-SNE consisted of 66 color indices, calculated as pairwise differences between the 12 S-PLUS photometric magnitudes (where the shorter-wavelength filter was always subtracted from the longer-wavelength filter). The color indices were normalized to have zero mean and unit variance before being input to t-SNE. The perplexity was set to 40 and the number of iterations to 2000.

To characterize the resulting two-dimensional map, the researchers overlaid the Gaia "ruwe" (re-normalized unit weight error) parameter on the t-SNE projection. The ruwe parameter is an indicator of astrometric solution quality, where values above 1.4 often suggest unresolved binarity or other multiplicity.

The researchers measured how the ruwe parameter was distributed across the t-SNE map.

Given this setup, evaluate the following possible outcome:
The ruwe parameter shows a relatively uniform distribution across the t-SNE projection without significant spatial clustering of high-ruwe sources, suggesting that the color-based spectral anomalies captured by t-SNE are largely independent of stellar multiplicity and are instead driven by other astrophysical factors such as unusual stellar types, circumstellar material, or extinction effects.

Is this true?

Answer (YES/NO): NO